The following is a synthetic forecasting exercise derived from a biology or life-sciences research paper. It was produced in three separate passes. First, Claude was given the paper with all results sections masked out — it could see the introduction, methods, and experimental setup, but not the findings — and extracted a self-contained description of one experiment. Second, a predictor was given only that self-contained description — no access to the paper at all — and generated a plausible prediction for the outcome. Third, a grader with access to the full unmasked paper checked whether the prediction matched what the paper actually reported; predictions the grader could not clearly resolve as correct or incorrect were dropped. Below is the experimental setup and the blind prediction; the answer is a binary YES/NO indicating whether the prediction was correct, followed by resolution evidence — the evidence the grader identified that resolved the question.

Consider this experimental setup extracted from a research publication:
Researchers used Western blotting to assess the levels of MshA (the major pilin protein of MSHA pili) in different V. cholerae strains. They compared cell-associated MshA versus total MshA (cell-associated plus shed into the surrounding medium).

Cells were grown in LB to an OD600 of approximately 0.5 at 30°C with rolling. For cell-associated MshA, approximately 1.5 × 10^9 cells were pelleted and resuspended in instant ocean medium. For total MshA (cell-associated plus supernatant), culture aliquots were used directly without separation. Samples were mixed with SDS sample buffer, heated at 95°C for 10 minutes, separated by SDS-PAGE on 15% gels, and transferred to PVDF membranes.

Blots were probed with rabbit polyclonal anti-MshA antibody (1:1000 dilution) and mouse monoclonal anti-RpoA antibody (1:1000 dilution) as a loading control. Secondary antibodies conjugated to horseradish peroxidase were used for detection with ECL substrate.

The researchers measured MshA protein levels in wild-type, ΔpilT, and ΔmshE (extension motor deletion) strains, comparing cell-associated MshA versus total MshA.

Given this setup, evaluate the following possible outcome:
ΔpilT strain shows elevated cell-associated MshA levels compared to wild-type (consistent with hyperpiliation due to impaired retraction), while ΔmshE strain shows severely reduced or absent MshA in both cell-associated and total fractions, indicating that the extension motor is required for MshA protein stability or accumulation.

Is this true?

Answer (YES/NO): NO